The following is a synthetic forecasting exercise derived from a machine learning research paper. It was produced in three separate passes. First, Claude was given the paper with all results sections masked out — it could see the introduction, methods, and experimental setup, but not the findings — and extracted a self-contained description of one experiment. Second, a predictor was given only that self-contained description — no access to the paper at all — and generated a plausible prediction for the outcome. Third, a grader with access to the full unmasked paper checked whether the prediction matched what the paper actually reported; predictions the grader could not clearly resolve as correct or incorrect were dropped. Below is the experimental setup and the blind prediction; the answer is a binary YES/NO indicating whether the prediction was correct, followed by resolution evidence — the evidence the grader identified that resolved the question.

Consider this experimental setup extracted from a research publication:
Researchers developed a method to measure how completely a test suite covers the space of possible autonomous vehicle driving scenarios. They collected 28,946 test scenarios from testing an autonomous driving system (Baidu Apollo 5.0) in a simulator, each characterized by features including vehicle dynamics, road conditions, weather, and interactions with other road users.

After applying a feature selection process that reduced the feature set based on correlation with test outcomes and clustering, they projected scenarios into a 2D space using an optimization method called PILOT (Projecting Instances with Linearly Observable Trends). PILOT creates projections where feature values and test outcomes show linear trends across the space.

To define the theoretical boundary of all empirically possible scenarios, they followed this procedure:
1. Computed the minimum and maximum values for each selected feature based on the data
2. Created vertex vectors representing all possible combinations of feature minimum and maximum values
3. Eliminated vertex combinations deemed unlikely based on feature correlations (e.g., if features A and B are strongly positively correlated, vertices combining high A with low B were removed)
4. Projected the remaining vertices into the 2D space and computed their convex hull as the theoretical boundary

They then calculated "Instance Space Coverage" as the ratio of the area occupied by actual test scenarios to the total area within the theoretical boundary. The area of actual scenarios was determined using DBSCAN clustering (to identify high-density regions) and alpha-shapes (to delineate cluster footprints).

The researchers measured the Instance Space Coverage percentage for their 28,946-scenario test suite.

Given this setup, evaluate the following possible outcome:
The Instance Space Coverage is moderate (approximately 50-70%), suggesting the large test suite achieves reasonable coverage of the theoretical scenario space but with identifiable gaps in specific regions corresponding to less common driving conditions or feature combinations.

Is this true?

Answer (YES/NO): NO